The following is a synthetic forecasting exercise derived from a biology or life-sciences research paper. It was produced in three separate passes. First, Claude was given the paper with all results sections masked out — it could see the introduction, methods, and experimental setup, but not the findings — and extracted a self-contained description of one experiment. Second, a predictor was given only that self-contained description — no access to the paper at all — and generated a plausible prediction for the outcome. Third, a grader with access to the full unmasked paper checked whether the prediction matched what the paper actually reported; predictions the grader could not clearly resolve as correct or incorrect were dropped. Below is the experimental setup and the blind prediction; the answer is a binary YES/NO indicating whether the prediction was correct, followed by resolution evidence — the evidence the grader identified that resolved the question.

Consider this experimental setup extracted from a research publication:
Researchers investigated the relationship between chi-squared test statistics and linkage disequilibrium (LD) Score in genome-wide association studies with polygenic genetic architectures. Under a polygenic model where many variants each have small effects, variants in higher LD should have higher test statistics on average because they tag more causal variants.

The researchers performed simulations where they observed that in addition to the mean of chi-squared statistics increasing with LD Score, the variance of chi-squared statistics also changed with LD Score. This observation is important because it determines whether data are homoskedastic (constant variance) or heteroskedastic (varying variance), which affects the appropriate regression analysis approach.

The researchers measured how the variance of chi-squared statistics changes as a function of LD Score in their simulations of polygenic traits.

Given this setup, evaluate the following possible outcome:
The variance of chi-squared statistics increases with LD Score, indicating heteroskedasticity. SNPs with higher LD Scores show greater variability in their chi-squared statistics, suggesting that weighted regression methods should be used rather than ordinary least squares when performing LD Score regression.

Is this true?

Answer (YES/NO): YES